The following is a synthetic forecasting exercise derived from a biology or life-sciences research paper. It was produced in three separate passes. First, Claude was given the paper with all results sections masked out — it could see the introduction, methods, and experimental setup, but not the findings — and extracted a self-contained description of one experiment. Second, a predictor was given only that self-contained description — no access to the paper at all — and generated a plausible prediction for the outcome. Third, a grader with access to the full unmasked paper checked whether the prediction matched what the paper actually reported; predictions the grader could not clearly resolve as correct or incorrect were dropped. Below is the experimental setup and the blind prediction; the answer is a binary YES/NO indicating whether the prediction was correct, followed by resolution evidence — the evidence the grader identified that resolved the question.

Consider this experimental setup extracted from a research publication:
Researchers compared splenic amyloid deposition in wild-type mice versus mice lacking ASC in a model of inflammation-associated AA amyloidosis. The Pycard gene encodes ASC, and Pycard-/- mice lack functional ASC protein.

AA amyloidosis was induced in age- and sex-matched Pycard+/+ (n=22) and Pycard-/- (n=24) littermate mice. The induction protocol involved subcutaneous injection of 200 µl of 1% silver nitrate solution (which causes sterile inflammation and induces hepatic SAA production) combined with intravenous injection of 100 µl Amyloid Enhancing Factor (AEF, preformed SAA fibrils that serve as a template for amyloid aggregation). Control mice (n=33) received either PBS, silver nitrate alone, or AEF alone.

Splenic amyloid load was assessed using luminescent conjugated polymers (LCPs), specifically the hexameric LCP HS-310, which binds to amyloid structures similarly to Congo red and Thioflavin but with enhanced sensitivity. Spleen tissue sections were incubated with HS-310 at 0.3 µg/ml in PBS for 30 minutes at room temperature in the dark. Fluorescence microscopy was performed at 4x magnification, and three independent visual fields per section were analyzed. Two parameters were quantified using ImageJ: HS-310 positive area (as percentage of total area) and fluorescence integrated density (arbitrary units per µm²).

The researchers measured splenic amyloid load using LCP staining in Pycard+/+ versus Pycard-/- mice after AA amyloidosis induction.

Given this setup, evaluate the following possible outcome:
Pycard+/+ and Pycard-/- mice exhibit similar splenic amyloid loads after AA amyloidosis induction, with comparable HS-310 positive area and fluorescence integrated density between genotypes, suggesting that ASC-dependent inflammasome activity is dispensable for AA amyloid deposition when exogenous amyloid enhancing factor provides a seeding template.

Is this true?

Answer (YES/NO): NO